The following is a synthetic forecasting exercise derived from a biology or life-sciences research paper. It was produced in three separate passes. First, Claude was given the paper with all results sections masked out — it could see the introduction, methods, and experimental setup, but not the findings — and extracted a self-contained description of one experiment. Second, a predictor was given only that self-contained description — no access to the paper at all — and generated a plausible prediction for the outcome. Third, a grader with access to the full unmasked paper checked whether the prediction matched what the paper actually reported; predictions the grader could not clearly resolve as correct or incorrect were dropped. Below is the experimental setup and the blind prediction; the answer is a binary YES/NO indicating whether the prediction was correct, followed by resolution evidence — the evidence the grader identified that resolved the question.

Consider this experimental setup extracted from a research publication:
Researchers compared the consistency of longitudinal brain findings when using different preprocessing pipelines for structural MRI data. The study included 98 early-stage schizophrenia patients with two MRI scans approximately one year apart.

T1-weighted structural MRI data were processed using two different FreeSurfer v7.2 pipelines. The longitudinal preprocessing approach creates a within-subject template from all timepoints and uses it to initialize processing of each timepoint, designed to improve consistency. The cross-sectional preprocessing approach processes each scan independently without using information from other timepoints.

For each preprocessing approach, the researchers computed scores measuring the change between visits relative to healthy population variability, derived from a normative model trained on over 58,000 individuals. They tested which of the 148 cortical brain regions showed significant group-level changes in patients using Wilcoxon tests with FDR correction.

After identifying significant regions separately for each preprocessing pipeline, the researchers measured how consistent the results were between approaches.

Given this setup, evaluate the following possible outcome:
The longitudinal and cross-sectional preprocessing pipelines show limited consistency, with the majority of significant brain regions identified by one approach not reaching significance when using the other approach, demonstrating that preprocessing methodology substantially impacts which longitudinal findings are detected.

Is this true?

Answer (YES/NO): NO